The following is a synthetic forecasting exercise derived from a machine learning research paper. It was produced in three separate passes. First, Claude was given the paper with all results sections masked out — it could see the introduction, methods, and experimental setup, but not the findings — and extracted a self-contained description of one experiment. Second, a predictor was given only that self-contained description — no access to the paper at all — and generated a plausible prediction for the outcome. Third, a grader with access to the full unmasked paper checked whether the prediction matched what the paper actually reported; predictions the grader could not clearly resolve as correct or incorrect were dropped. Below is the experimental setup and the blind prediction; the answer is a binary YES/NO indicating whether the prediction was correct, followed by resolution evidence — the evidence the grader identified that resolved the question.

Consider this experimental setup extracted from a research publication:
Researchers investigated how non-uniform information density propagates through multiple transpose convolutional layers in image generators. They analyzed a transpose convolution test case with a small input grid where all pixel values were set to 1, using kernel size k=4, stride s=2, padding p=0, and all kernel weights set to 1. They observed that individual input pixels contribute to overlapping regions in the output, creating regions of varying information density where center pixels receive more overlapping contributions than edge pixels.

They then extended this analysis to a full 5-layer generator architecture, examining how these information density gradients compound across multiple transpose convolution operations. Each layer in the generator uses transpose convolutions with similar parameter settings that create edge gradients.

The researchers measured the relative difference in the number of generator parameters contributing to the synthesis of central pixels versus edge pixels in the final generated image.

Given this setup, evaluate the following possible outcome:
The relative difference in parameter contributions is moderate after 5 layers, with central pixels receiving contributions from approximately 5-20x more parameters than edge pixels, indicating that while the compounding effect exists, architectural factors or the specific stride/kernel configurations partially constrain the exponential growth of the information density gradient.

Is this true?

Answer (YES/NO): NO